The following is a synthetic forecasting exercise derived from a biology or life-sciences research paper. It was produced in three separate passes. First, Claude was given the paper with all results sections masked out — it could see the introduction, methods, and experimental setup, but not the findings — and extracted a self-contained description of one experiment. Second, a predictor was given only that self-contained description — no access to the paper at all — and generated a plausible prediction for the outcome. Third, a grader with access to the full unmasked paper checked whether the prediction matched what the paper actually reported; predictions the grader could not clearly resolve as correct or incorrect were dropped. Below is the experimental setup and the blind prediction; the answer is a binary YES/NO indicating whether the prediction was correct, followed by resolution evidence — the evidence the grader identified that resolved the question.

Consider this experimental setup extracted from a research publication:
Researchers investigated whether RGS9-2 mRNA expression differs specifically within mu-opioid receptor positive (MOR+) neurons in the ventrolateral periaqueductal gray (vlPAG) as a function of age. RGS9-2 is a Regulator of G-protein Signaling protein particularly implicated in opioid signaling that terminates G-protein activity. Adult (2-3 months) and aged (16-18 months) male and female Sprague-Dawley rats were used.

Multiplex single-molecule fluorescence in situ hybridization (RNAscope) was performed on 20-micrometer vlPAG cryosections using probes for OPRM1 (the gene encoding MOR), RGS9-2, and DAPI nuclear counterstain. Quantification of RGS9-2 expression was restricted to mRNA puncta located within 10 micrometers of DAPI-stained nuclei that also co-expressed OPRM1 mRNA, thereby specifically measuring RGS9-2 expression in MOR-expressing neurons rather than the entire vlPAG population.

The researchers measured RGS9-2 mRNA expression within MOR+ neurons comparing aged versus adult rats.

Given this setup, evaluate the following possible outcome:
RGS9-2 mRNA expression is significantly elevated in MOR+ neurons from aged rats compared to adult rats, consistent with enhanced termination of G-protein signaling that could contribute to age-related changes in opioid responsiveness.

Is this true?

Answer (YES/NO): YES